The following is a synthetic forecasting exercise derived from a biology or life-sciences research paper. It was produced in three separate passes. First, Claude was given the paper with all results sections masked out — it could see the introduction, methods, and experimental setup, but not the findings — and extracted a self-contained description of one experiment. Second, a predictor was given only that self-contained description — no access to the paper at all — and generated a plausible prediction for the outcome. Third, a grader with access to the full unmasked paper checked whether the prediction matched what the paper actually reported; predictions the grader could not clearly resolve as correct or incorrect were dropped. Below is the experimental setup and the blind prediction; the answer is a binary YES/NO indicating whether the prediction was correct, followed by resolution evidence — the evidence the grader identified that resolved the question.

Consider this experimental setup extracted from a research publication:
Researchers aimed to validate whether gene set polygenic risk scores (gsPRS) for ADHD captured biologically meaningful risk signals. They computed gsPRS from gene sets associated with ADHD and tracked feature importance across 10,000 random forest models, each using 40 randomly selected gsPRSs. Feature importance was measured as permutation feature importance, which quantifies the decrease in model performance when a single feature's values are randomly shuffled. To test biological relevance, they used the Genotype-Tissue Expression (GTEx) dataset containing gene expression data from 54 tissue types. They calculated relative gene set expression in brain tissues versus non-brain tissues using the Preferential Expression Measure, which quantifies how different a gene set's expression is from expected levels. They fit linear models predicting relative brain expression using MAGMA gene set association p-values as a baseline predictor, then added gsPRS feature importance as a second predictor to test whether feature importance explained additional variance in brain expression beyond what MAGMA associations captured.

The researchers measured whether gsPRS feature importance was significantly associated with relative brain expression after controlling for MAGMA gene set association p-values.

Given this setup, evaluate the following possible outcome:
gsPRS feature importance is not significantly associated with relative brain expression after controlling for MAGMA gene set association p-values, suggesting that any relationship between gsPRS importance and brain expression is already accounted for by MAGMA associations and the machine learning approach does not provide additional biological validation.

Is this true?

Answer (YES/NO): NO